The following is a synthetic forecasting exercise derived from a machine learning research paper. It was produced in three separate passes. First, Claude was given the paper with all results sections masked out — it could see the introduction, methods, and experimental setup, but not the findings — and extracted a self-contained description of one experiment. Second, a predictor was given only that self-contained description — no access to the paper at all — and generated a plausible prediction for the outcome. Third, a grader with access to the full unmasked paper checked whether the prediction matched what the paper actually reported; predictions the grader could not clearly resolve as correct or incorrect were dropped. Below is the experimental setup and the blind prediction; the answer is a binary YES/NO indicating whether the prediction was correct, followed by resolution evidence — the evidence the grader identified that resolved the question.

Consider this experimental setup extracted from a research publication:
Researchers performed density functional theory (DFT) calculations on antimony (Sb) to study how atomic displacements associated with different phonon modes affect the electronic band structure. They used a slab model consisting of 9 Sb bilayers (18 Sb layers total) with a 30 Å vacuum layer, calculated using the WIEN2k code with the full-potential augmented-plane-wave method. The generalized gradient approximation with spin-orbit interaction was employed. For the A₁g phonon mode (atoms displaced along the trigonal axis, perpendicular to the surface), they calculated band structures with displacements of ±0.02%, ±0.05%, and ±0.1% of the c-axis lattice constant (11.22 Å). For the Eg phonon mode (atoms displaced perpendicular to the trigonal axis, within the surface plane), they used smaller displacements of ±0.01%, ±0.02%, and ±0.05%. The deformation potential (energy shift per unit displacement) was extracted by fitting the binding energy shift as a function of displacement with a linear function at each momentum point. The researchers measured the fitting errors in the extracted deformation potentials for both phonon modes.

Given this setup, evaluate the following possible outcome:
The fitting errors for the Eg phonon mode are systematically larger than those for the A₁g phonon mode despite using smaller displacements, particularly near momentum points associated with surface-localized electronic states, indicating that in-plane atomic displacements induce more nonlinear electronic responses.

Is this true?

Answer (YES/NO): NO